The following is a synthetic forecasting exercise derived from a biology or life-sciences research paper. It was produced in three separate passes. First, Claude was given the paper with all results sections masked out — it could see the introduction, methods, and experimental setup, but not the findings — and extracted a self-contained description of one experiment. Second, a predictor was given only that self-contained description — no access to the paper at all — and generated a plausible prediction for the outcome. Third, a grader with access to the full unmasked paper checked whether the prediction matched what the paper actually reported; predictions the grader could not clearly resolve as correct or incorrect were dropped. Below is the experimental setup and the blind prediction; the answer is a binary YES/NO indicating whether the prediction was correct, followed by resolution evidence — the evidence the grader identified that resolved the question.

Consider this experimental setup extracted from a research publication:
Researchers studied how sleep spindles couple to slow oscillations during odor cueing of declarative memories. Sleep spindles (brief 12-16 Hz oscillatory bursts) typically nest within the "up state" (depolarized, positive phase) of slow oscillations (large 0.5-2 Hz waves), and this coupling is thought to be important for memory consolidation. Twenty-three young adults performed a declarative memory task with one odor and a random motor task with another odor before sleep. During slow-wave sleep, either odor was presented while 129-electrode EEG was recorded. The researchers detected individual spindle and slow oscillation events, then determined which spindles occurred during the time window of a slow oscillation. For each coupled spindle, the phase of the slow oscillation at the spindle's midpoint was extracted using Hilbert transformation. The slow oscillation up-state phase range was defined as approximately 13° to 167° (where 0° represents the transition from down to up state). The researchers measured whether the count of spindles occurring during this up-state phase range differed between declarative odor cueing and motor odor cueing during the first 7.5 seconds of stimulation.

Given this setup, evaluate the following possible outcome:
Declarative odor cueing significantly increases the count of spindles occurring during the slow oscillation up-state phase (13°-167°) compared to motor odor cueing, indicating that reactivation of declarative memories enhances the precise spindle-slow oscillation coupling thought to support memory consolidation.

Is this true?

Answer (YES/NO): YES